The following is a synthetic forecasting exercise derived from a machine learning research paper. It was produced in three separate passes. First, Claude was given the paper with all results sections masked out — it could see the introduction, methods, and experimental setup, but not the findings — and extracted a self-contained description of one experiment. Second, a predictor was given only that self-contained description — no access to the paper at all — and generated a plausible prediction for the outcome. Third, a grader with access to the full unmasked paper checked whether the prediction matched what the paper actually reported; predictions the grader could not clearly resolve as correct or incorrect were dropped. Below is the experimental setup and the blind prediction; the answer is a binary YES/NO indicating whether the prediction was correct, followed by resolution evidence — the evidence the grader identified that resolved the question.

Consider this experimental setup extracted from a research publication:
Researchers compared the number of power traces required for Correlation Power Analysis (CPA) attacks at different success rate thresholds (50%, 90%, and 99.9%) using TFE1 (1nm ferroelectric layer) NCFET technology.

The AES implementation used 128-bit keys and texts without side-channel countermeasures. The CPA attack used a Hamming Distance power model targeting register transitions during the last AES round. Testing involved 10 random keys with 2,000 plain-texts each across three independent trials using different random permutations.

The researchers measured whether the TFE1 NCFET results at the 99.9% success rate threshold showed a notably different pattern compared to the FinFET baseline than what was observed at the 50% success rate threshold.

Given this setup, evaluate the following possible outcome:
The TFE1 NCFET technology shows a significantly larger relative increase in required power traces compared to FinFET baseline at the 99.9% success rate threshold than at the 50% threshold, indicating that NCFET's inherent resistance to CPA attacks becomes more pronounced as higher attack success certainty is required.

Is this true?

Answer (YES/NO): NO